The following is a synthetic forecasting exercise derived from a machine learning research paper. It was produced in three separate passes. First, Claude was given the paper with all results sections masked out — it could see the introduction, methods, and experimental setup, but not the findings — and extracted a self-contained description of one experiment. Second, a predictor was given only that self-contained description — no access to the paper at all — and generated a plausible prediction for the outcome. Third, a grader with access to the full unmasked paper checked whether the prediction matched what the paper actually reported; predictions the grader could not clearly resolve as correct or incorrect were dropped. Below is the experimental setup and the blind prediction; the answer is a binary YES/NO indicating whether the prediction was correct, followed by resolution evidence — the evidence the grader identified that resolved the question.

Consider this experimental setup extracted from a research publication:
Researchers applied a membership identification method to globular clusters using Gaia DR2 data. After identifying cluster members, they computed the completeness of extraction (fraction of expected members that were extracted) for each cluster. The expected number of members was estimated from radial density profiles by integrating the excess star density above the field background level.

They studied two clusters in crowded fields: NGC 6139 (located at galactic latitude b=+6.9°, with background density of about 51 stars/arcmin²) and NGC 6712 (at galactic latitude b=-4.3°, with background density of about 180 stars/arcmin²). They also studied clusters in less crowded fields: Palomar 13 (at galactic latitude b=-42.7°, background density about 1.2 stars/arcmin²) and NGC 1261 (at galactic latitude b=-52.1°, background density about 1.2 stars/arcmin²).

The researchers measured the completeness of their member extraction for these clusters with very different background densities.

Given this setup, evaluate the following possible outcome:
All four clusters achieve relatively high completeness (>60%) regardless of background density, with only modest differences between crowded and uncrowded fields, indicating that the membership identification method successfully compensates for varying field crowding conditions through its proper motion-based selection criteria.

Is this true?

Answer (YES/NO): NO